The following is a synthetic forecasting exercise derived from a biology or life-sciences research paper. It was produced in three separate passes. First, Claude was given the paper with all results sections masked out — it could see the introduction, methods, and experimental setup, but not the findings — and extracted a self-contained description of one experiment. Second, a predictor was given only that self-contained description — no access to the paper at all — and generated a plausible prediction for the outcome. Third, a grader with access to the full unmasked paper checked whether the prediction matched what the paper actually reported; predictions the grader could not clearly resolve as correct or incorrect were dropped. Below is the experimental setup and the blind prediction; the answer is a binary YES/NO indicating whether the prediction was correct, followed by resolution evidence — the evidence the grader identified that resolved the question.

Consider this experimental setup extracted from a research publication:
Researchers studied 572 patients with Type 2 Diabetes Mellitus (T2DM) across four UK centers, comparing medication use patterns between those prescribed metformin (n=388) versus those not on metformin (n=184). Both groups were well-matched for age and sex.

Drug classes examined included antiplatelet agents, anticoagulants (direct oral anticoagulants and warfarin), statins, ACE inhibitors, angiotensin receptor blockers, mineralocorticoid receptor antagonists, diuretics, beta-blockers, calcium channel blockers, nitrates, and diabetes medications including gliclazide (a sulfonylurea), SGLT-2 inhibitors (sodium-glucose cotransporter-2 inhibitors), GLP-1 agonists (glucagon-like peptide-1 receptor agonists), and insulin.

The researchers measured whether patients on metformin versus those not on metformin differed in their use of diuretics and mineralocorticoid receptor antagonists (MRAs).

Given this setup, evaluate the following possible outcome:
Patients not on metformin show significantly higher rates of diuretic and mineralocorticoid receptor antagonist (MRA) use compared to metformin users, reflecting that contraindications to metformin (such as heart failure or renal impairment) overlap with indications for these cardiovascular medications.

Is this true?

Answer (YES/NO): YES